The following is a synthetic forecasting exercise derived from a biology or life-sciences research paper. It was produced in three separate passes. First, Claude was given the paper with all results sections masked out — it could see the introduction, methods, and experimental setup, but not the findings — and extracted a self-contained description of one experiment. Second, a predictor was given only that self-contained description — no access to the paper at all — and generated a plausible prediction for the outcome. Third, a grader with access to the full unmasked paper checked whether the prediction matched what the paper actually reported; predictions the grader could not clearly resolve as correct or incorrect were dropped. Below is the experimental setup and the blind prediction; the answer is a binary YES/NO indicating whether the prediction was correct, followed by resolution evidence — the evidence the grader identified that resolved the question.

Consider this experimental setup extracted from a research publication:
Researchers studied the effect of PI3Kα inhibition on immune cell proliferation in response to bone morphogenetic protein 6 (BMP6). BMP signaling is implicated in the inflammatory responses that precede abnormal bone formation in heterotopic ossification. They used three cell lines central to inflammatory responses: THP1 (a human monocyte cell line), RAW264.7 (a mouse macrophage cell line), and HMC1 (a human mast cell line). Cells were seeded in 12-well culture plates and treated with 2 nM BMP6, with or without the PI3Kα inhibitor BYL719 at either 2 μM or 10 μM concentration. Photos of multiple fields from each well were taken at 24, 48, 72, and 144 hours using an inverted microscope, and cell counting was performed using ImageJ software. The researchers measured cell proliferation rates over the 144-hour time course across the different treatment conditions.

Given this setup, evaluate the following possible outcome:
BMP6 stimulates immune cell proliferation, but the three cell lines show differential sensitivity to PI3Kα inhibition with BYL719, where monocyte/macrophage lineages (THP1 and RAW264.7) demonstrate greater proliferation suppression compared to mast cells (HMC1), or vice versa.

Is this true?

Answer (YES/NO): NO